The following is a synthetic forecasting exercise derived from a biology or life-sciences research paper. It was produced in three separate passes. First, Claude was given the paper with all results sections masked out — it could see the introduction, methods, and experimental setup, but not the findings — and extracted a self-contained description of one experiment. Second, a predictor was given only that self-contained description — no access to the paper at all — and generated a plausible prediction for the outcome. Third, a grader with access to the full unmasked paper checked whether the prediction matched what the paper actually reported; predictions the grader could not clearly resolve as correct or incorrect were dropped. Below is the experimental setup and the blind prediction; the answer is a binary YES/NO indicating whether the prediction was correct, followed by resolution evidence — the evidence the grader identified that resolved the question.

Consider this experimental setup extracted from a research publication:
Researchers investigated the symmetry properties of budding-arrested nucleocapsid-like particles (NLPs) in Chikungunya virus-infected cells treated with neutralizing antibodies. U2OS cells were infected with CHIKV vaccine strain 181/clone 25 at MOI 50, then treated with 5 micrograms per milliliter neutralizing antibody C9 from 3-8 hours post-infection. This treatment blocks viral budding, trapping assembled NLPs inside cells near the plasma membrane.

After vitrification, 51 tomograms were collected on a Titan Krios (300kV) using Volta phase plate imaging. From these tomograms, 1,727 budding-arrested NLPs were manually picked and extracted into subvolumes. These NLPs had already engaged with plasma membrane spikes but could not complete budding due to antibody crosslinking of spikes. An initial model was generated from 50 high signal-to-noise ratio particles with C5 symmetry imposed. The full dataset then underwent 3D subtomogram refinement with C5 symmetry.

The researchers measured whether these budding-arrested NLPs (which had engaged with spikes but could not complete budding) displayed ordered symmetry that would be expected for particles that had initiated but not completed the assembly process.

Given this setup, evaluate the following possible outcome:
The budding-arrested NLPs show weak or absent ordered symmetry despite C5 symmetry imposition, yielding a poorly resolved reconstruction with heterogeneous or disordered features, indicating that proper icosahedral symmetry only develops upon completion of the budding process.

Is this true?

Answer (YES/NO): NO